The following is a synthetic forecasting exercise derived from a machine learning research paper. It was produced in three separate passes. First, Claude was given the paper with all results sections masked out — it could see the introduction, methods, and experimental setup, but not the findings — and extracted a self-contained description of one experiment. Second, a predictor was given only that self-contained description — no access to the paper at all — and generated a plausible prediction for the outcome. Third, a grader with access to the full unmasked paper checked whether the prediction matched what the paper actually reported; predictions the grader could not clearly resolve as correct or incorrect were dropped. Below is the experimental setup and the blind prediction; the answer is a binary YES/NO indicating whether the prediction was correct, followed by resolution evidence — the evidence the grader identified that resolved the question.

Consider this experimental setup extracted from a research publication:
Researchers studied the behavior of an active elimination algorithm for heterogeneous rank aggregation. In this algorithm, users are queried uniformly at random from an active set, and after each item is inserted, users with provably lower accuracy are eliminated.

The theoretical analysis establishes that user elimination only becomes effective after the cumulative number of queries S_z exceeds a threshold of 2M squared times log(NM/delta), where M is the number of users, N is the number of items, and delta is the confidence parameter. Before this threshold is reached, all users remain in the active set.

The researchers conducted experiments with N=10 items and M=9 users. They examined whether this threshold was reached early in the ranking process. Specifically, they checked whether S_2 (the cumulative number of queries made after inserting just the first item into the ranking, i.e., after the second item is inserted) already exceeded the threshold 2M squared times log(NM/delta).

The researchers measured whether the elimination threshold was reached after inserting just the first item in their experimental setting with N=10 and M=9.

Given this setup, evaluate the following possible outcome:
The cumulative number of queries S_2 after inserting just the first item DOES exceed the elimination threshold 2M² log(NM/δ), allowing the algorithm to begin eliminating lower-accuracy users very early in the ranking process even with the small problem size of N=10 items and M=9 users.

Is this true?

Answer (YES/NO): YES